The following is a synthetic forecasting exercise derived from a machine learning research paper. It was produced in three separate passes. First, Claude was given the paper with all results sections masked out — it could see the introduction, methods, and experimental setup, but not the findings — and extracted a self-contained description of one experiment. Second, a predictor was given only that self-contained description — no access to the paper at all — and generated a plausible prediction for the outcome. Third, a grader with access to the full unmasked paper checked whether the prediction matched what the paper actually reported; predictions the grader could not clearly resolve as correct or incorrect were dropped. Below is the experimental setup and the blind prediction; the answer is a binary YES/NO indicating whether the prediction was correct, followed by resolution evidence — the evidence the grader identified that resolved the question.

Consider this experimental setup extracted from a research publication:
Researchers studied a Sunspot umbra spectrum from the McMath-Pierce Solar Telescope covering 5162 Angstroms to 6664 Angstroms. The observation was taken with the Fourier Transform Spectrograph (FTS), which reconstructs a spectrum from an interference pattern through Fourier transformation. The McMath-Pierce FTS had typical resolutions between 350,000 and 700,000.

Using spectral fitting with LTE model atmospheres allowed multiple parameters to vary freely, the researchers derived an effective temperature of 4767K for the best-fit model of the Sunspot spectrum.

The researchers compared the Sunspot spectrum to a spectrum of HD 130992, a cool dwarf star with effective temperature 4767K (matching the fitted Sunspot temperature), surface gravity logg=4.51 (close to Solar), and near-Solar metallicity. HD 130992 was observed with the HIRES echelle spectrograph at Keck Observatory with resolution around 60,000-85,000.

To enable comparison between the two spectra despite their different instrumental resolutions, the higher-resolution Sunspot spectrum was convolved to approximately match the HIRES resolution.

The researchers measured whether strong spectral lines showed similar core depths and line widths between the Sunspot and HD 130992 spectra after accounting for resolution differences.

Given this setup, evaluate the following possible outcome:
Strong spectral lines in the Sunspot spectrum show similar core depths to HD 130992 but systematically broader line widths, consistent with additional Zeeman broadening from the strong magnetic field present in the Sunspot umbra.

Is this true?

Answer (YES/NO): NO